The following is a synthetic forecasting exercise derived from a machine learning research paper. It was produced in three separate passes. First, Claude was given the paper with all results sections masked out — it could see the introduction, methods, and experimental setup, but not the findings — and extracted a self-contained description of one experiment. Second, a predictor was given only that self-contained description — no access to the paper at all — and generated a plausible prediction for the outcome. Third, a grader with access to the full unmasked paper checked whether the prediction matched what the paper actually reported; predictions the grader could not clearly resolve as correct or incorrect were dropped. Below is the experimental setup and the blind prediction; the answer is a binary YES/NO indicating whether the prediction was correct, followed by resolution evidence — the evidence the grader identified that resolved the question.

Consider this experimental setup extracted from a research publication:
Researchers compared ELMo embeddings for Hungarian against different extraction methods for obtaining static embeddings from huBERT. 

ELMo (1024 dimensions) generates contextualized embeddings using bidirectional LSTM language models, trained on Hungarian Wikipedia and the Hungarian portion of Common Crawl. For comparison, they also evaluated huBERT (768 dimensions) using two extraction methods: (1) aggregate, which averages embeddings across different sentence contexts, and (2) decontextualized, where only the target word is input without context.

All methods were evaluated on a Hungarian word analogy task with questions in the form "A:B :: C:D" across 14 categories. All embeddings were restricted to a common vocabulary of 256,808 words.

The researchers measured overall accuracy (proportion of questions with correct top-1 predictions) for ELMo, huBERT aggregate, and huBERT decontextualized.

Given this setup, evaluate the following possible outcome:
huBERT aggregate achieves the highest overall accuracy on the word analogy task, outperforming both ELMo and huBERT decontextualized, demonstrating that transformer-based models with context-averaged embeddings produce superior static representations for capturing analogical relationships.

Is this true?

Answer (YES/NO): NO